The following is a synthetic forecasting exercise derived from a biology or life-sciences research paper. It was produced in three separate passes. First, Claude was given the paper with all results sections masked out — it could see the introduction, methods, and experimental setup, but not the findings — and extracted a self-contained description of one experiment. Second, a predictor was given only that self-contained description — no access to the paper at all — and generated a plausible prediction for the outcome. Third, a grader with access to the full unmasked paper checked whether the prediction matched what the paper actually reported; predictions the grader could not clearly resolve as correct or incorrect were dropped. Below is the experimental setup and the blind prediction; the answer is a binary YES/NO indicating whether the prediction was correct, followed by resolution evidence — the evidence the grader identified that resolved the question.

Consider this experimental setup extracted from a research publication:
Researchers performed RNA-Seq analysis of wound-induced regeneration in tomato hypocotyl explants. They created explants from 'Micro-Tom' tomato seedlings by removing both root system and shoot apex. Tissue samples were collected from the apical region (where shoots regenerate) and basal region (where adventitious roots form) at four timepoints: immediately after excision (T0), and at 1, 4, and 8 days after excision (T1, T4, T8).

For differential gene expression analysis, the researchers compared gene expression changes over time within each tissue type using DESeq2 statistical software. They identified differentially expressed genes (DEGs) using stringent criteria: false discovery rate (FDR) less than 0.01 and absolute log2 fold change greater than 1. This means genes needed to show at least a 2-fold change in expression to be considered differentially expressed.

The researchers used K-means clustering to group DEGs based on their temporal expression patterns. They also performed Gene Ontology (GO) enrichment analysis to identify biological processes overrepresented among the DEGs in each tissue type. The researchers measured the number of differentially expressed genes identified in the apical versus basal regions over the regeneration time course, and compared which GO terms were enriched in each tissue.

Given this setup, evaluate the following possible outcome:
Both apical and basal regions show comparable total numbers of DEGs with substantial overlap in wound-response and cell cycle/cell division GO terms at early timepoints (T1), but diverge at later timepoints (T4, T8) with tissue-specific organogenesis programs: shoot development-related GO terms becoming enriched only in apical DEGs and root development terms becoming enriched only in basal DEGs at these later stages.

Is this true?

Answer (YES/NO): NO